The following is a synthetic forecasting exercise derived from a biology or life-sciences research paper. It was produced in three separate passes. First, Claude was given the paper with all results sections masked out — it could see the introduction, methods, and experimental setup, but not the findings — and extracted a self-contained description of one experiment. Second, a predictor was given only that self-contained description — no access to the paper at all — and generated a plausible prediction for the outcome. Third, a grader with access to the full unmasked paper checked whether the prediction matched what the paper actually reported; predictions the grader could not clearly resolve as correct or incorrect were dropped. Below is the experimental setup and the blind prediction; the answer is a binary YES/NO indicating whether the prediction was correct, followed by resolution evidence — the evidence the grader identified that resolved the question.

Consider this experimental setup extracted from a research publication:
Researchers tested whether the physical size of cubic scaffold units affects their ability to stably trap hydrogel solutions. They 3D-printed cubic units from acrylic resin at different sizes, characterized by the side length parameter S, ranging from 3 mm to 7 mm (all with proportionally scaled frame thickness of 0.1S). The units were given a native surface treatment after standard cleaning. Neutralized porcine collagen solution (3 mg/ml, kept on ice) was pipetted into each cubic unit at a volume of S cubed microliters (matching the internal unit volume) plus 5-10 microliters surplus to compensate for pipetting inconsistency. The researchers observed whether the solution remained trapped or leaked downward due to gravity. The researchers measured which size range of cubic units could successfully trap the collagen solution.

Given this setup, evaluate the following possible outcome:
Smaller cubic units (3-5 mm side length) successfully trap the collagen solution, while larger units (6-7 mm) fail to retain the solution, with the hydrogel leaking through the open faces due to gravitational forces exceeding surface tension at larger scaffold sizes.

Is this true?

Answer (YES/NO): NO